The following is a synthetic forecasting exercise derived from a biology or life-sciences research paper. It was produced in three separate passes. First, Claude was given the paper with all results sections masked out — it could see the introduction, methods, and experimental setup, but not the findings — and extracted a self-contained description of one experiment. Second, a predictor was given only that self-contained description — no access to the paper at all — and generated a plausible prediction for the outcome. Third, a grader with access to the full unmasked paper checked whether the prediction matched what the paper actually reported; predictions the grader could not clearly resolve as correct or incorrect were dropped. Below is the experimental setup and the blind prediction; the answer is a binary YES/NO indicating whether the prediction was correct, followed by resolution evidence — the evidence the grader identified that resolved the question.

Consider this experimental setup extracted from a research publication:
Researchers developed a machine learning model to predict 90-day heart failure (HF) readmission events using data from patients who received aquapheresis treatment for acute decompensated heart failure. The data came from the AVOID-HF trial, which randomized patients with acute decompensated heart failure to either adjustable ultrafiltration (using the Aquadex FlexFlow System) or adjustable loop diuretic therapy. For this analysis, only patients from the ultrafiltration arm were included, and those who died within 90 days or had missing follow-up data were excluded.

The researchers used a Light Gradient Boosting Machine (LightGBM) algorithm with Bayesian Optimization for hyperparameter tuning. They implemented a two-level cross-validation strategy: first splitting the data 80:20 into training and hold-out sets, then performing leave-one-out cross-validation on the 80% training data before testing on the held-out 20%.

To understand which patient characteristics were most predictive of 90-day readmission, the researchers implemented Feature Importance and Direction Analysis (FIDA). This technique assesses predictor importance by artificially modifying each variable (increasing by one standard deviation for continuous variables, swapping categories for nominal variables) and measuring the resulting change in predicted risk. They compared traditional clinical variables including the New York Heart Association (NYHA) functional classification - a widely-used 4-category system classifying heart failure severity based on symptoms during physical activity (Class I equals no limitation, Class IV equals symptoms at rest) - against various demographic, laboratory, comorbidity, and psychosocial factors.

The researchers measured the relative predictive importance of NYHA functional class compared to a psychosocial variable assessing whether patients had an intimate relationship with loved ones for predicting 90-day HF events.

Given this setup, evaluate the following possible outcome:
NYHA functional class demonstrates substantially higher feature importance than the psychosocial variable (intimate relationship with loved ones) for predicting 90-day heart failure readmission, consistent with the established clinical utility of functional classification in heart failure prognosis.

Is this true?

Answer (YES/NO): NO